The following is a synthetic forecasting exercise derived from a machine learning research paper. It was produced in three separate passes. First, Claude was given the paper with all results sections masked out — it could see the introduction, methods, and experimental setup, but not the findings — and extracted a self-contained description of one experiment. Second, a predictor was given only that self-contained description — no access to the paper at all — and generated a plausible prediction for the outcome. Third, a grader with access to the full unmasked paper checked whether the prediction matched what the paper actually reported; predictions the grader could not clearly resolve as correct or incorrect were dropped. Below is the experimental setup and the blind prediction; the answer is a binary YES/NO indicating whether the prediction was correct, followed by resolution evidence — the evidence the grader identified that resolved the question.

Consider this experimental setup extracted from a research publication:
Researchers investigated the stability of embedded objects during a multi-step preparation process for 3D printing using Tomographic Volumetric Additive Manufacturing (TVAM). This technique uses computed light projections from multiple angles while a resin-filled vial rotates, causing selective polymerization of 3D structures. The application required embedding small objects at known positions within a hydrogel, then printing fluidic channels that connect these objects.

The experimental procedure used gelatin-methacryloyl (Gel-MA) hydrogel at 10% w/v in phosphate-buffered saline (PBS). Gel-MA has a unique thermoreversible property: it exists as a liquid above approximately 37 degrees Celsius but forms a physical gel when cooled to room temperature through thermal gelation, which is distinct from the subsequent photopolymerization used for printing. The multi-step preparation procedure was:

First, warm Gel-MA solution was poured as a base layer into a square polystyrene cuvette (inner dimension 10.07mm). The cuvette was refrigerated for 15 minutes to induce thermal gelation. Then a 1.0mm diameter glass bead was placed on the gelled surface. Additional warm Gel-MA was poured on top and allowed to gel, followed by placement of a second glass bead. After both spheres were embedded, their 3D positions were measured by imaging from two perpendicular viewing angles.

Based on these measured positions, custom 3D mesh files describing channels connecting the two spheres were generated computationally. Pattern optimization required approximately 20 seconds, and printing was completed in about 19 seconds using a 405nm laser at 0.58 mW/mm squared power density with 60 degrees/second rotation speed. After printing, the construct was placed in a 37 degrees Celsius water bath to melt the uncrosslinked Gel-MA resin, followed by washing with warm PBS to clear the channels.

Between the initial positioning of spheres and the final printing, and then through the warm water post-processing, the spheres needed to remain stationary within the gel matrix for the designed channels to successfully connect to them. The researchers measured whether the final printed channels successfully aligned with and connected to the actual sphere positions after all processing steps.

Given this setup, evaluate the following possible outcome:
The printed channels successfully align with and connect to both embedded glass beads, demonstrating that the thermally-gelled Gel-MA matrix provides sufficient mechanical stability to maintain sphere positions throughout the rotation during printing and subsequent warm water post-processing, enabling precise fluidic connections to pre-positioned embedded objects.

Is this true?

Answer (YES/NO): YES